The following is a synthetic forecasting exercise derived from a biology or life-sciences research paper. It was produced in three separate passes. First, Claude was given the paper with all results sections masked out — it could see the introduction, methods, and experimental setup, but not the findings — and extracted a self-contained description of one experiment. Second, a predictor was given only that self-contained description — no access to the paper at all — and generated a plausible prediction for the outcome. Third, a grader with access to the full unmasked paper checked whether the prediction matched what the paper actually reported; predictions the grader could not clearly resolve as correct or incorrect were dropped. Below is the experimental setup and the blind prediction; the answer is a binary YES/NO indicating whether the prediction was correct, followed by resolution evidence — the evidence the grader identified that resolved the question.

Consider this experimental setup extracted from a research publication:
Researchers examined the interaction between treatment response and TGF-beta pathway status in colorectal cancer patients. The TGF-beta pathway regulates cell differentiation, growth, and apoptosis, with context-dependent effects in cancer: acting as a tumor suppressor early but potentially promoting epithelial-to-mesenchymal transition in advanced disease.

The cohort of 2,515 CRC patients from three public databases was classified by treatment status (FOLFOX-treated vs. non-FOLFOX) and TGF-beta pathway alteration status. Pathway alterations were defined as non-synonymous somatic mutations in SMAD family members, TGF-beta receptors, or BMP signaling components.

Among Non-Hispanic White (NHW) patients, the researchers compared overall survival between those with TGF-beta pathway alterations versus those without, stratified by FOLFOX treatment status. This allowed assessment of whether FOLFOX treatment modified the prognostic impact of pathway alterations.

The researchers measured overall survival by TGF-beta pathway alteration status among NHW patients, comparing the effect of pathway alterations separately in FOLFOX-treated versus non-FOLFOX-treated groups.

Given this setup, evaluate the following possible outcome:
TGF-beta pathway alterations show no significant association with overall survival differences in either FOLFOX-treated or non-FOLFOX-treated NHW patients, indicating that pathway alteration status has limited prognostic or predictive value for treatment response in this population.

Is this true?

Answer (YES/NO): YES